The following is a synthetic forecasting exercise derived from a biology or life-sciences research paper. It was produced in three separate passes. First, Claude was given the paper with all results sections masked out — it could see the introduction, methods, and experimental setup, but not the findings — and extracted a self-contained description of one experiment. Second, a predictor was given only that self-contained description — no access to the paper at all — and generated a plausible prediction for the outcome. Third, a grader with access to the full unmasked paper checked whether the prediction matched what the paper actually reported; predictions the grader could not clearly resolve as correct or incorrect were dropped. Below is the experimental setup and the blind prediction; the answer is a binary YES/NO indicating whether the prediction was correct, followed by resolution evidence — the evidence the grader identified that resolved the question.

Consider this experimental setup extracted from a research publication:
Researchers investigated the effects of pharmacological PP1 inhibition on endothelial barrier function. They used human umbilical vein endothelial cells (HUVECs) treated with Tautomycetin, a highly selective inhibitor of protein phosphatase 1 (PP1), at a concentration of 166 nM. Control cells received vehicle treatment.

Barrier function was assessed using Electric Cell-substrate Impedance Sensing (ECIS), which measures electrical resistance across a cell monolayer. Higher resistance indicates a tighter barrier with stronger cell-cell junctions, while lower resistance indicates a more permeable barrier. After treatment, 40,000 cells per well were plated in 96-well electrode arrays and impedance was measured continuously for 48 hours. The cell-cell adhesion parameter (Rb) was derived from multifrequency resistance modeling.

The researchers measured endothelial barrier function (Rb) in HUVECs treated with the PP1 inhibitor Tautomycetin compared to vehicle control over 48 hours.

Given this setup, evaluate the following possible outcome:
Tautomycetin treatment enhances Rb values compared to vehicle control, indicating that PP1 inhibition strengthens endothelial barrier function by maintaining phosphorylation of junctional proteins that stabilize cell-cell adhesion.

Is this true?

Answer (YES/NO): NO